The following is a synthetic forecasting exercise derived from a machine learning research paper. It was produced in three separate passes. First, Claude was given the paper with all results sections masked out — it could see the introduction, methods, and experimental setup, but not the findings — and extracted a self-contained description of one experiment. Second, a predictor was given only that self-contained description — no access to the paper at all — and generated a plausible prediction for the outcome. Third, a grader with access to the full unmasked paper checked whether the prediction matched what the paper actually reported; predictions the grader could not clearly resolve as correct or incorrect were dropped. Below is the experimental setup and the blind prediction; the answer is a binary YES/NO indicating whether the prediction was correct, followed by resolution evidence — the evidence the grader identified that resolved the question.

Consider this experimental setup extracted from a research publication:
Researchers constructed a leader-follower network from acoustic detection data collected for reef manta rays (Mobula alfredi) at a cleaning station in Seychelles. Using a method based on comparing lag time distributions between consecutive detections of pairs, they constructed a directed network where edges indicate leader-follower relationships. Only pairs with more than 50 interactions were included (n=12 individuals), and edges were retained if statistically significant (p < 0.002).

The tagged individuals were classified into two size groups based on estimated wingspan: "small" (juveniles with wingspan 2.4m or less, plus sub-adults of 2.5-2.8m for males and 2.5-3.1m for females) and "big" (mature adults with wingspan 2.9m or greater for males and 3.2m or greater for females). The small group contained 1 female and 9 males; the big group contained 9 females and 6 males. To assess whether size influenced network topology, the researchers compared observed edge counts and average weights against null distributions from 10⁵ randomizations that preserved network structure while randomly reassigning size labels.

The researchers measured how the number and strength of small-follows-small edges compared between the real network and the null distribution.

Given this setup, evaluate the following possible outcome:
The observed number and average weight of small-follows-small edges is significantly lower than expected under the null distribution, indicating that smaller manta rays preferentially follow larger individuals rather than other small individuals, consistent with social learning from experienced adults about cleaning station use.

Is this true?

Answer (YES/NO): NO